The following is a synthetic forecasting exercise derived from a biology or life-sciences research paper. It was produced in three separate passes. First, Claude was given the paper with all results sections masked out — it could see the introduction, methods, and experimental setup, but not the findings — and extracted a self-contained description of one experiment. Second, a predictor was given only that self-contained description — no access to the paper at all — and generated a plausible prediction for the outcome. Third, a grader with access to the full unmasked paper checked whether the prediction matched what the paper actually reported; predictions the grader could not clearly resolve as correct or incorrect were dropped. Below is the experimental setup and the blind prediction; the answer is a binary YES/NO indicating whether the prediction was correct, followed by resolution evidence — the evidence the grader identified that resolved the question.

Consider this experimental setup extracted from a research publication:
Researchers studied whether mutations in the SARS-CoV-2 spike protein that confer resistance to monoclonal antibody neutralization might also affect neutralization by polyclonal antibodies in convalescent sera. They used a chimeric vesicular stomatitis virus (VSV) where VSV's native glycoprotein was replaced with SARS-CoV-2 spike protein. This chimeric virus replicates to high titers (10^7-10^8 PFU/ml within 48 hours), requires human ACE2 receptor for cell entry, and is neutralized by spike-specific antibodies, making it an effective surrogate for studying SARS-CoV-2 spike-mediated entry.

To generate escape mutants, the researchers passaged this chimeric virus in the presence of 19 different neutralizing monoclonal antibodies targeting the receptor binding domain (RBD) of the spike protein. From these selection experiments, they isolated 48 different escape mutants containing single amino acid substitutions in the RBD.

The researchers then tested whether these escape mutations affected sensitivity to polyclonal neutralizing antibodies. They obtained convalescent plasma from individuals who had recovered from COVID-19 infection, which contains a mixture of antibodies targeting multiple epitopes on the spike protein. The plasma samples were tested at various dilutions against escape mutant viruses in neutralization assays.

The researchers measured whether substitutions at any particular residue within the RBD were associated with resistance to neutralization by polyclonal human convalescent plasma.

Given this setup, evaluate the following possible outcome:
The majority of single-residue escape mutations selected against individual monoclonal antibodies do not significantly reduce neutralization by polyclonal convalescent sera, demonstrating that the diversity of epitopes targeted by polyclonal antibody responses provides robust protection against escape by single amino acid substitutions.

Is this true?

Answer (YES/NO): NO